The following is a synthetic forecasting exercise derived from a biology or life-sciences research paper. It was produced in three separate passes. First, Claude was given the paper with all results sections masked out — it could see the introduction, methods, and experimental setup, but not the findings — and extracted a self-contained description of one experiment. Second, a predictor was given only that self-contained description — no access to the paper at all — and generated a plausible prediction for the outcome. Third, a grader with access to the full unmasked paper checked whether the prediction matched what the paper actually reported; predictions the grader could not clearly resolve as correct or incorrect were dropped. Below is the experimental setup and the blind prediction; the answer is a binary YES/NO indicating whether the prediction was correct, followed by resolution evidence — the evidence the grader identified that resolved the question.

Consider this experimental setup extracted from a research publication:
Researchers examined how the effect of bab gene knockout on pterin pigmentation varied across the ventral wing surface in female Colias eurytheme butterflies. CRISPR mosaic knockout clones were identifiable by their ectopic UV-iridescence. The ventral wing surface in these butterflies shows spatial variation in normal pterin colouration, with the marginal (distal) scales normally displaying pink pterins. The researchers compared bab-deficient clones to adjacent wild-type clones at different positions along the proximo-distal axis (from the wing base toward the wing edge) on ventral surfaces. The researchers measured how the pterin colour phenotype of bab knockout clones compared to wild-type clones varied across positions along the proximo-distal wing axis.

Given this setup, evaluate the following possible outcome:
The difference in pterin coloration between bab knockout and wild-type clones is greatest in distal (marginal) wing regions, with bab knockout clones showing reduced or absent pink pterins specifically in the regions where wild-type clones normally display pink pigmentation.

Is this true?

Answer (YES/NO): YES